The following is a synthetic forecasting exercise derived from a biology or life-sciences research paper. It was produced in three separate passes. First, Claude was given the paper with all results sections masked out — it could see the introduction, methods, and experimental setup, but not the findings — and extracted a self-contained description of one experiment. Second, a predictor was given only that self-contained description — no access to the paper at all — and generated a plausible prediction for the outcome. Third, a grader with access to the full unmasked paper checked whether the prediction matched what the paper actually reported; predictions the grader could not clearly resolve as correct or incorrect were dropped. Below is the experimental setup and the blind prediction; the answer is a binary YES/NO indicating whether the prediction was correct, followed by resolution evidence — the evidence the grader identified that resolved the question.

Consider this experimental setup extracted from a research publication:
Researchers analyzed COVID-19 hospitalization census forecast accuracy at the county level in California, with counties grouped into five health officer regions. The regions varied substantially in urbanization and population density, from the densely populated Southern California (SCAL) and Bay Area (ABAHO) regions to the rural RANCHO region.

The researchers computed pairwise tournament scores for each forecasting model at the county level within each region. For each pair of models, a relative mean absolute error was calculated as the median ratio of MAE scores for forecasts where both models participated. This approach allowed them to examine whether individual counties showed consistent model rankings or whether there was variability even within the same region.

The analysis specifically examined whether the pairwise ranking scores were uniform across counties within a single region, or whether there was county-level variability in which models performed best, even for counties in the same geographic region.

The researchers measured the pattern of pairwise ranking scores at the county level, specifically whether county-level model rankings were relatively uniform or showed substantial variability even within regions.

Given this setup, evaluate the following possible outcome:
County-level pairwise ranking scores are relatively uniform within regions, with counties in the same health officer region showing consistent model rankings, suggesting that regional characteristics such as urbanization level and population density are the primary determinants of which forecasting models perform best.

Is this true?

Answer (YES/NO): NO